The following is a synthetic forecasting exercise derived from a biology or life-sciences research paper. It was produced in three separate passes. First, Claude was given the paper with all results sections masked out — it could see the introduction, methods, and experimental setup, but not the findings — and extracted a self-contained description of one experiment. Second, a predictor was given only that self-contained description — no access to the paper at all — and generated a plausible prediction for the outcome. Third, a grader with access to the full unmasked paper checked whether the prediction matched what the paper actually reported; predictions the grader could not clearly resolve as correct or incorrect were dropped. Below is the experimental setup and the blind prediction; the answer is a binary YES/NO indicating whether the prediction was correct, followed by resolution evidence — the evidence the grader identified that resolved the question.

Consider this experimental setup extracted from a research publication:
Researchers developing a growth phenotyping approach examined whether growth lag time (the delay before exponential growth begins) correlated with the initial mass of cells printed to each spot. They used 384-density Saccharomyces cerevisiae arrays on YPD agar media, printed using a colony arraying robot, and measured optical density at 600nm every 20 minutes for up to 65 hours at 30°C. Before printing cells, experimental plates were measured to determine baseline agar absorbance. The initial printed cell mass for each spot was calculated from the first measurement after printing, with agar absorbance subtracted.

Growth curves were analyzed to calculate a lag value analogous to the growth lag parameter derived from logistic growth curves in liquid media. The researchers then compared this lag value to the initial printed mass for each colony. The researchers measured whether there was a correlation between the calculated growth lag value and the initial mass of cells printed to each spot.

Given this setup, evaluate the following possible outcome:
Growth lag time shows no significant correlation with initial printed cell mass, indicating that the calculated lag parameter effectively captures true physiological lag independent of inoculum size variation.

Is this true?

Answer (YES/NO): NO